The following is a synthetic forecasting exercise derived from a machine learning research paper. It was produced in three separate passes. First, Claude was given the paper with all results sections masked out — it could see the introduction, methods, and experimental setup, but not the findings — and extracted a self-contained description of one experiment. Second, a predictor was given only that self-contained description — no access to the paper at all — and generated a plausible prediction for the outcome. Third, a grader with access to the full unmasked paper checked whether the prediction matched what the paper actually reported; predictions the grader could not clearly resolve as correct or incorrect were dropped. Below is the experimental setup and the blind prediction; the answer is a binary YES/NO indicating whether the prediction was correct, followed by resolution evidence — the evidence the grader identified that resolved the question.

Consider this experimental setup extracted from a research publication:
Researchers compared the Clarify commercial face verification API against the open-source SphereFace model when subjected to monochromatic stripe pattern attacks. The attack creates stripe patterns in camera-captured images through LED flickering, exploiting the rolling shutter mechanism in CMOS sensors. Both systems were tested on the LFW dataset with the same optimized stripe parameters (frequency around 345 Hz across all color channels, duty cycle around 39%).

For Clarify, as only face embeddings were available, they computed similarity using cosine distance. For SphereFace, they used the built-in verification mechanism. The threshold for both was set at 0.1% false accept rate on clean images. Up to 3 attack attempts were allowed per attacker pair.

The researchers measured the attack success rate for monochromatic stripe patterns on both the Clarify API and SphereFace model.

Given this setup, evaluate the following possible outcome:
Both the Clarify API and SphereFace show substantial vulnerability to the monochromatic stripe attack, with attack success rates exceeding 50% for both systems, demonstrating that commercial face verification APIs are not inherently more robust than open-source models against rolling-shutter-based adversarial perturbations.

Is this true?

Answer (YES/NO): NO